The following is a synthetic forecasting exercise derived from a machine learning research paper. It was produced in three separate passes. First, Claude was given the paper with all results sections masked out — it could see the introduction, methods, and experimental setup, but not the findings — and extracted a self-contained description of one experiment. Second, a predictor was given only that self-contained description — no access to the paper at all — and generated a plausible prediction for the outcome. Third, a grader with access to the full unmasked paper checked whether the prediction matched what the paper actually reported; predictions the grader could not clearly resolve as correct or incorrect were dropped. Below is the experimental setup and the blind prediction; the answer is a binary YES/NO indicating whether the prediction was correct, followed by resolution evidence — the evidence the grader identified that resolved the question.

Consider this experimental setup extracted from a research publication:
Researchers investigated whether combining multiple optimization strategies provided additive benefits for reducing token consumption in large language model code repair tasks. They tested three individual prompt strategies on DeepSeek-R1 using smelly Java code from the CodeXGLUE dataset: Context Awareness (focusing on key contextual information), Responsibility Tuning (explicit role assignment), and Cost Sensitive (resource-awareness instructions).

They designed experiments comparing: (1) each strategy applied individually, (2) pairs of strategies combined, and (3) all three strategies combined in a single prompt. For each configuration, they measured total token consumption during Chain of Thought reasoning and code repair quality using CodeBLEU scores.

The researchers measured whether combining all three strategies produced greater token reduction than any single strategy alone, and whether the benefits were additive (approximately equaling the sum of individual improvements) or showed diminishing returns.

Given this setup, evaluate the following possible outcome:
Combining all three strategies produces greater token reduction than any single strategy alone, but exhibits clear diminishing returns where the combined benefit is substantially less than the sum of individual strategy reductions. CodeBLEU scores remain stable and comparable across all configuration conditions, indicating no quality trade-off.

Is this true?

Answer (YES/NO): NO